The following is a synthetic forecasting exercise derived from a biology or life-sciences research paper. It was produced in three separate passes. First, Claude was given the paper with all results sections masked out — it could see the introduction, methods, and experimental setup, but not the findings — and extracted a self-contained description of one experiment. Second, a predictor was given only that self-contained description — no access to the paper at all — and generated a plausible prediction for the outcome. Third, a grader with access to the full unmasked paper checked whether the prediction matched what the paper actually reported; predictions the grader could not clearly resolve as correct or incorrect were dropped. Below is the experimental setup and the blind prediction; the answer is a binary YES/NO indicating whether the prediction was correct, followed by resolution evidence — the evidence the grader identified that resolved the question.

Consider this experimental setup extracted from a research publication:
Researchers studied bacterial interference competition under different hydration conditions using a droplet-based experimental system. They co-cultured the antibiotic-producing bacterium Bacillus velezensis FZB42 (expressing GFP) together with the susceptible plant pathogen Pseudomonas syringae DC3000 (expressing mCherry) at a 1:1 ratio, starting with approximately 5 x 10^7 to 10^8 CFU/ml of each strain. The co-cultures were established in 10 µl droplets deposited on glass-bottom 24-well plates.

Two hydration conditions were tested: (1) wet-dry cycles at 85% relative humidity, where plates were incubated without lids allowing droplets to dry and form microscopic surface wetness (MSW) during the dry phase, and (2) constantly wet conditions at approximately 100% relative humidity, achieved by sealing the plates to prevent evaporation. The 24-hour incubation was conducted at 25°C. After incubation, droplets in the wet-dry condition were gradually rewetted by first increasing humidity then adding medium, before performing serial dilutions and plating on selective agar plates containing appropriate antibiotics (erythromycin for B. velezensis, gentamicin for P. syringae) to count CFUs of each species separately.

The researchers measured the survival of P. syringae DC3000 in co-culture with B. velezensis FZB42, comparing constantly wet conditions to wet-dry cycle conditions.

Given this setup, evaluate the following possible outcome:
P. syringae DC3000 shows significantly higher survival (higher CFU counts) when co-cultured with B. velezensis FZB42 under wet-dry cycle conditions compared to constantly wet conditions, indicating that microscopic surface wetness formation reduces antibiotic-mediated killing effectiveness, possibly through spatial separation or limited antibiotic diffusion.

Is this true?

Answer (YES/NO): NO